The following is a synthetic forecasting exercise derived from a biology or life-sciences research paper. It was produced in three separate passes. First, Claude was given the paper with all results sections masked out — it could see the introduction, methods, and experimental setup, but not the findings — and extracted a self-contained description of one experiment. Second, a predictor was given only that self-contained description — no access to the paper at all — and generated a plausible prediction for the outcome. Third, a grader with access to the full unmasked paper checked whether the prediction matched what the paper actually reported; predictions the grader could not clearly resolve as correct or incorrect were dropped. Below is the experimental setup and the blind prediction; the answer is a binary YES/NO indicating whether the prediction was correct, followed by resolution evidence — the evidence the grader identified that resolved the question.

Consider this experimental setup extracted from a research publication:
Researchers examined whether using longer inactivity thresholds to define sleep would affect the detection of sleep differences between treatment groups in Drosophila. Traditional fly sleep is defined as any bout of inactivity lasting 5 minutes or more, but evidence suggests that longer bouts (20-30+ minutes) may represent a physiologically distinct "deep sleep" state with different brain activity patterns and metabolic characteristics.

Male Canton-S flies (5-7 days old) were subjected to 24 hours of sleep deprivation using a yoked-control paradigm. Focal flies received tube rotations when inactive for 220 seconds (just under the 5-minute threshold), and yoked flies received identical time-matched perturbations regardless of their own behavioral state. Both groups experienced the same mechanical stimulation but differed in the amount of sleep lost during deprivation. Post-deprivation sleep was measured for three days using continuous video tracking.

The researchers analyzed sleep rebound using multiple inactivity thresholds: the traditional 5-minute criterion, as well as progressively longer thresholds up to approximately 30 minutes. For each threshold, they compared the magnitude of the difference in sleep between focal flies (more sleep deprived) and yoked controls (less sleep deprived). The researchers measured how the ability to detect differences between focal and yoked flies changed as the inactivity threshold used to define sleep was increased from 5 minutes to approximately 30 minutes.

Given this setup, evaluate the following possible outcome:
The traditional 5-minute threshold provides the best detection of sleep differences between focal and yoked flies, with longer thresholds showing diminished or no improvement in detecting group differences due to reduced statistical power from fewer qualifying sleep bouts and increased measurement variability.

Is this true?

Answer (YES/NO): NO